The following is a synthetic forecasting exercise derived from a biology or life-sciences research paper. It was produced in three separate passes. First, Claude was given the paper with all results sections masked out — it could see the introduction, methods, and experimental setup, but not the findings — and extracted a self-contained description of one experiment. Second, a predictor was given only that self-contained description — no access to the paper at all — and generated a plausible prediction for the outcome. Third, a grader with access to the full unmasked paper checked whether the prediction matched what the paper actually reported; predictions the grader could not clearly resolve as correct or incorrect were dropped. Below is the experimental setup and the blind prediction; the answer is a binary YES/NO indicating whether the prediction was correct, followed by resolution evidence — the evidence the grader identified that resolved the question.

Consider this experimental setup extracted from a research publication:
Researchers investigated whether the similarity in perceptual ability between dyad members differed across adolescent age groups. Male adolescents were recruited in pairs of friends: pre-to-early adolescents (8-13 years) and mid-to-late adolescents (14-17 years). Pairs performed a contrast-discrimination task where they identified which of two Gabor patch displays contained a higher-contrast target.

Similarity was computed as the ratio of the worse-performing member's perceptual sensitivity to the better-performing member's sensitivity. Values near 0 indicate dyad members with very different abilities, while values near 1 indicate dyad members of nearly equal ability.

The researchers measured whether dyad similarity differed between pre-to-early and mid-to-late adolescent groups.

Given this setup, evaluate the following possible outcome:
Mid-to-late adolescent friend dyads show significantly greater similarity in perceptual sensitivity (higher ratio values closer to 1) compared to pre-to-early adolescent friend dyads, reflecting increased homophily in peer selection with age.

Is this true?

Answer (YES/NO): NO